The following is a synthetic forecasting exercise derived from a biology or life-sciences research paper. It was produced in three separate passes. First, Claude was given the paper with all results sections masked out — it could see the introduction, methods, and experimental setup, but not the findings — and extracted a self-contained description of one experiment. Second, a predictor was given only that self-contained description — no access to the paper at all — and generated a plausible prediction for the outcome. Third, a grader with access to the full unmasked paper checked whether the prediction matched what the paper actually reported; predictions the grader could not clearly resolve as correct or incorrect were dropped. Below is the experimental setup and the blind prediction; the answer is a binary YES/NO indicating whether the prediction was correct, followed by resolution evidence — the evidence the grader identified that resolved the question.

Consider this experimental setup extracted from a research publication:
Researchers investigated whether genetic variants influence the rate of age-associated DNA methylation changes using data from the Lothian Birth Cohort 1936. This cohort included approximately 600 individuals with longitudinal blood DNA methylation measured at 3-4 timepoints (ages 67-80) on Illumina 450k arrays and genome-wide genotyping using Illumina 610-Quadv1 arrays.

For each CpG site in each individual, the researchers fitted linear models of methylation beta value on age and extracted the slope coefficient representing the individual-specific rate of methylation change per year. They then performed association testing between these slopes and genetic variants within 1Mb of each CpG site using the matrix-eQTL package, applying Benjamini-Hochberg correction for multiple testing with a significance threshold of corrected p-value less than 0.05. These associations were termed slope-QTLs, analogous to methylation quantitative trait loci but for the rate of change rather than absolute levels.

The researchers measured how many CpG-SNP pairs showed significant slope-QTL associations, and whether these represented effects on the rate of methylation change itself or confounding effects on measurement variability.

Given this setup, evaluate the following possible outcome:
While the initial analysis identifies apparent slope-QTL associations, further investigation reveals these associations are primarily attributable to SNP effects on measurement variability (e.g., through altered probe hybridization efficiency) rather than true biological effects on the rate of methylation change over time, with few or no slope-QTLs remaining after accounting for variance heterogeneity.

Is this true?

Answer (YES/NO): NO